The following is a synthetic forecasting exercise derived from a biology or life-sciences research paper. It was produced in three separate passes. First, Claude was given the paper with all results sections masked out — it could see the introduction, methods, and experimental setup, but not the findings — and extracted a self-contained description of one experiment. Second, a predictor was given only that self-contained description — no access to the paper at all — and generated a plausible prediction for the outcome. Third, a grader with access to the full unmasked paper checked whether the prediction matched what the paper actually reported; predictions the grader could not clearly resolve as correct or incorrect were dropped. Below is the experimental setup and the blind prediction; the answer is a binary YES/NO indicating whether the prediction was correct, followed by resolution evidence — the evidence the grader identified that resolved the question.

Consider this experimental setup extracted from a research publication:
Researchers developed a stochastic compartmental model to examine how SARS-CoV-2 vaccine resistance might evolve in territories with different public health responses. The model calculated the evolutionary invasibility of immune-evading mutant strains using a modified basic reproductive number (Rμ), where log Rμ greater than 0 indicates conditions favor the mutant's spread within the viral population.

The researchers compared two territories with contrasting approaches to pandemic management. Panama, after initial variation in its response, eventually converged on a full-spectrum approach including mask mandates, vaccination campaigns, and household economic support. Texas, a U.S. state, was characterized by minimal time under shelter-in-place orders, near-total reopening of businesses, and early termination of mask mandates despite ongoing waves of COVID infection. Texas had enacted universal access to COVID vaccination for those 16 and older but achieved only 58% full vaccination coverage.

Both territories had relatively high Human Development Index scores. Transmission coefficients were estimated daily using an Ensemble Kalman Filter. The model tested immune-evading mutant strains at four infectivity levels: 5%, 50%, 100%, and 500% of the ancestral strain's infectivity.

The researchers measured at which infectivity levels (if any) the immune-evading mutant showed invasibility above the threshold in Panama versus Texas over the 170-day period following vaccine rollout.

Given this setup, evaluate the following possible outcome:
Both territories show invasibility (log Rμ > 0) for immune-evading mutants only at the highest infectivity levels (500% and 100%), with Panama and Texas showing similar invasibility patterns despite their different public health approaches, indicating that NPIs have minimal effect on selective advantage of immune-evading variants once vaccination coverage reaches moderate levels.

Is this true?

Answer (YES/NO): NO